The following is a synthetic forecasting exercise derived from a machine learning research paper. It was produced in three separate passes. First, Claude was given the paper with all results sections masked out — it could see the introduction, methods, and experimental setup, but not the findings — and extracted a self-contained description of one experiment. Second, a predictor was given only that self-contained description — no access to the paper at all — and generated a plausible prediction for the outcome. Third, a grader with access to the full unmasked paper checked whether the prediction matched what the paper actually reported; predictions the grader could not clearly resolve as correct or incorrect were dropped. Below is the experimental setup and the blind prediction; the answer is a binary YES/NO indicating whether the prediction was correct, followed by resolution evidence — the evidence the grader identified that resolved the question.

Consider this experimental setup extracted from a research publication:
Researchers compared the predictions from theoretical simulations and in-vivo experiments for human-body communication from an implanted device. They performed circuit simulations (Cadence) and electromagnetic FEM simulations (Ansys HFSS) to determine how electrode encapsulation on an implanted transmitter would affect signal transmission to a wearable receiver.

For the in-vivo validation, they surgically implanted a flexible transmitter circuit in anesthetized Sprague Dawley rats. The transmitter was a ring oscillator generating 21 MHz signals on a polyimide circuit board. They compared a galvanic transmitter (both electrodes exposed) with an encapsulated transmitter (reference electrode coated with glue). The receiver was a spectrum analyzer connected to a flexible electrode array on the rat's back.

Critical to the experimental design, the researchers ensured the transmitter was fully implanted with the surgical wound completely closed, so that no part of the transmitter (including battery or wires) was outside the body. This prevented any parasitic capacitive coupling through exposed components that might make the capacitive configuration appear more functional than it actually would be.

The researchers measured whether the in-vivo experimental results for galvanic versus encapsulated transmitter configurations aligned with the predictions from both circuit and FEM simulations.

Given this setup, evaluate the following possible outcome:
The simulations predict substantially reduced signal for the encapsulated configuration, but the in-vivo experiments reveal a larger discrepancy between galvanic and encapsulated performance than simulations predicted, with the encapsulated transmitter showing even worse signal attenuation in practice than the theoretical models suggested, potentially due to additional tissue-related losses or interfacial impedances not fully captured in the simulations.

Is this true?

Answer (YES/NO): NO